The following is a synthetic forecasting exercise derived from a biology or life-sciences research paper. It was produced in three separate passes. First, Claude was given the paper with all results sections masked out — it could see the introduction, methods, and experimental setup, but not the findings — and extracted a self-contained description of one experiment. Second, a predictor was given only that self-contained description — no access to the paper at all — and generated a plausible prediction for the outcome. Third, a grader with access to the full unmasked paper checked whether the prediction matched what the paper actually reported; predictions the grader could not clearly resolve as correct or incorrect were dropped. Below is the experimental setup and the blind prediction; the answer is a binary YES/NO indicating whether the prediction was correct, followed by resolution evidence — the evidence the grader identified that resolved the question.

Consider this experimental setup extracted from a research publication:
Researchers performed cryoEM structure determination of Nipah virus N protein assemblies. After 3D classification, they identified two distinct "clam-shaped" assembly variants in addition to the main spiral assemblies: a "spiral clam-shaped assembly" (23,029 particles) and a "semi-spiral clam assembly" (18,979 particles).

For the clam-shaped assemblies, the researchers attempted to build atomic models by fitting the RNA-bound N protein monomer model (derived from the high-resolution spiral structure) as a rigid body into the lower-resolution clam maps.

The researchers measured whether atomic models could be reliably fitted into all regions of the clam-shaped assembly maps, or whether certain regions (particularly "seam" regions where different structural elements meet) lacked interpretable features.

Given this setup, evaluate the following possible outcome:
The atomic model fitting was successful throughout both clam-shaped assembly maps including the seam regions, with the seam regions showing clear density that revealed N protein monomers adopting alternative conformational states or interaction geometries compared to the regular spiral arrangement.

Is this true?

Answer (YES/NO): NO